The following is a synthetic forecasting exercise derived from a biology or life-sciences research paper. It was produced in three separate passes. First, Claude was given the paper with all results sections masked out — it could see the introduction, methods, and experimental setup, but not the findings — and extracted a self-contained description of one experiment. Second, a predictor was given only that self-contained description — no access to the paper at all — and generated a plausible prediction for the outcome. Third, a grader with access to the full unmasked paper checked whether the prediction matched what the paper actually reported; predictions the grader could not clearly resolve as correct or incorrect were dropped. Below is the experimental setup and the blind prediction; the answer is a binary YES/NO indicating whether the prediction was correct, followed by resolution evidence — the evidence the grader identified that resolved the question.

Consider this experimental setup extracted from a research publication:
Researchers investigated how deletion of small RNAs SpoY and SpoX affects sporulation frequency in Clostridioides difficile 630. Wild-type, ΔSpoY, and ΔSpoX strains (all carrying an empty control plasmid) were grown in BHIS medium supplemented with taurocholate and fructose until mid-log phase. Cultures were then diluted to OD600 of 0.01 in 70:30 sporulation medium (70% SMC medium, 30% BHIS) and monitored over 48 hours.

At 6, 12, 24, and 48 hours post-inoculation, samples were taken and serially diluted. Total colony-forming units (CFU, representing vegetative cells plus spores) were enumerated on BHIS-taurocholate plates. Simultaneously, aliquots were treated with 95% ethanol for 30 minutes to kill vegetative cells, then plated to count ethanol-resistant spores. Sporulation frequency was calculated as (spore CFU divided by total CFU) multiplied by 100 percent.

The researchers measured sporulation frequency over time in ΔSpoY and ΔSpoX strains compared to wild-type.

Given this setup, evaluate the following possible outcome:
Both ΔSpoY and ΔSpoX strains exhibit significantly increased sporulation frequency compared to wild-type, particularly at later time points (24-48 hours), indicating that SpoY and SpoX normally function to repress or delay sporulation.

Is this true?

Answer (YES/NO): NO